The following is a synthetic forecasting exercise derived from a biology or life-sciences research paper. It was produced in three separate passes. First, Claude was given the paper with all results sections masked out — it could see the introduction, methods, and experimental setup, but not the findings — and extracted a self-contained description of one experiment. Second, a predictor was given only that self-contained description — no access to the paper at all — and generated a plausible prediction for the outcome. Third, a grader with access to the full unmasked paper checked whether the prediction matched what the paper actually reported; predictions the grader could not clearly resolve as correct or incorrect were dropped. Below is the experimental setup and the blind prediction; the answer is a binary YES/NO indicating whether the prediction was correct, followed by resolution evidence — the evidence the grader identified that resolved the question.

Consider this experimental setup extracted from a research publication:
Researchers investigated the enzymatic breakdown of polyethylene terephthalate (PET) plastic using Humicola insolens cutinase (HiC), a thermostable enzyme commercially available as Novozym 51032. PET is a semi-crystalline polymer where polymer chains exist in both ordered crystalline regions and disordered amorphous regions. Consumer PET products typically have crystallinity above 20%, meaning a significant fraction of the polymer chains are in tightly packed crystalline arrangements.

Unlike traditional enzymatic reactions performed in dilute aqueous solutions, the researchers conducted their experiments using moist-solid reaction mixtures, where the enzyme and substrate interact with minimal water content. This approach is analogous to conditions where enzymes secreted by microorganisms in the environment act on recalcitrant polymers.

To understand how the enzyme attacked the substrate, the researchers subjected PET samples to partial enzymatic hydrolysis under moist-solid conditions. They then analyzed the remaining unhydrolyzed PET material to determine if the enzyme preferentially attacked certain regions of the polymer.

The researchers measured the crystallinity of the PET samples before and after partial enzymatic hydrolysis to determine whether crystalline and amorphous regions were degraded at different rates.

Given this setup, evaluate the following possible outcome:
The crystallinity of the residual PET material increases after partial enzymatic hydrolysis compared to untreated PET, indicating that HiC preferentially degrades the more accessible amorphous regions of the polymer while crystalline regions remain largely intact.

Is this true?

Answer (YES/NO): NO